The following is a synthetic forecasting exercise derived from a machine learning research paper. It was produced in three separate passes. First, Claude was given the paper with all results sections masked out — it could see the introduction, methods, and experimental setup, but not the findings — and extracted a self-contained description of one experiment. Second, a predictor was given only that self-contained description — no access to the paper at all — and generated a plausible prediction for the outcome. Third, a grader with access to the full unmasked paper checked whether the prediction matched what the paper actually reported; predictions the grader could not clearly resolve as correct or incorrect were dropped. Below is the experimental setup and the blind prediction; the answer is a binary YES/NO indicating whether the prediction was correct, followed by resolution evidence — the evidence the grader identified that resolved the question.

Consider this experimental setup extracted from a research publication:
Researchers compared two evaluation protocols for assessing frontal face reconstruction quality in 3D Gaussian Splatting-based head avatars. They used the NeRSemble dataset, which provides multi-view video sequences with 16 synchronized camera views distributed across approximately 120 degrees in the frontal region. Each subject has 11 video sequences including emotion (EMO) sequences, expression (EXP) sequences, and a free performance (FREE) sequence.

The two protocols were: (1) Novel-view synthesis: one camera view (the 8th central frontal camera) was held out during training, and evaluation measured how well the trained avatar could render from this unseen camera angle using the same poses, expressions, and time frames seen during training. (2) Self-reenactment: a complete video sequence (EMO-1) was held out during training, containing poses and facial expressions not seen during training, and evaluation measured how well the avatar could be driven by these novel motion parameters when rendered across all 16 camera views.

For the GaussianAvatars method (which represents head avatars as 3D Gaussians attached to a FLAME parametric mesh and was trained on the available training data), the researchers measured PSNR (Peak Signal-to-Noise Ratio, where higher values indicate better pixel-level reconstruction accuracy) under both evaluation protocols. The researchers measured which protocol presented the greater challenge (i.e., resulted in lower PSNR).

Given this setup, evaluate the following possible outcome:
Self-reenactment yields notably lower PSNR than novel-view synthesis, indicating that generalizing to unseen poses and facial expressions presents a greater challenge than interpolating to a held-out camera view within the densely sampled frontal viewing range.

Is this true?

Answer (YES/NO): YES